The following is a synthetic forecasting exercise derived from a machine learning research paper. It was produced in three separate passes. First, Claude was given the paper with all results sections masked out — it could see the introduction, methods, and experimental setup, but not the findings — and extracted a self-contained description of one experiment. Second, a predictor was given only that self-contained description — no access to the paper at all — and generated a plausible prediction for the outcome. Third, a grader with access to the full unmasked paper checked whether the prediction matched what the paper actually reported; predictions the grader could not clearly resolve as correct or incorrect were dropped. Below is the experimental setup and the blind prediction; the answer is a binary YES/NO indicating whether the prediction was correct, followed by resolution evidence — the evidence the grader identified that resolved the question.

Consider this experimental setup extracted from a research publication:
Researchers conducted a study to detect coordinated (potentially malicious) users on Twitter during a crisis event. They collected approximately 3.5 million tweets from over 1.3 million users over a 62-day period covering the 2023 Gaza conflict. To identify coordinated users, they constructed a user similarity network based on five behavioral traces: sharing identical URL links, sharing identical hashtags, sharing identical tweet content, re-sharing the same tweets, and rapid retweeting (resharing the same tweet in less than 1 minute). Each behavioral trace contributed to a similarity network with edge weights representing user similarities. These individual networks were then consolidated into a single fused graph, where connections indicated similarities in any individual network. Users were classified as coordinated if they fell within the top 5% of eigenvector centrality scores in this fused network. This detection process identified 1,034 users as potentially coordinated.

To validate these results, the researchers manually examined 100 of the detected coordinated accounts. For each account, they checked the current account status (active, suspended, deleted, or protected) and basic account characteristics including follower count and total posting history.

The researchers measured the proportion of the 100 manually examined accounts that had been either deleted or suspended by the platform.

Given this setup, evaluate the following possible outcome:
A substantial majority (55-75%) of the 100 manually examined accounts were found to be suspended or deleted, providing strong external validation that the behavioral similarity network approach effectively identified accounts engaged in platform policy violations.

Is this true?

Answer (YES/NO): YES